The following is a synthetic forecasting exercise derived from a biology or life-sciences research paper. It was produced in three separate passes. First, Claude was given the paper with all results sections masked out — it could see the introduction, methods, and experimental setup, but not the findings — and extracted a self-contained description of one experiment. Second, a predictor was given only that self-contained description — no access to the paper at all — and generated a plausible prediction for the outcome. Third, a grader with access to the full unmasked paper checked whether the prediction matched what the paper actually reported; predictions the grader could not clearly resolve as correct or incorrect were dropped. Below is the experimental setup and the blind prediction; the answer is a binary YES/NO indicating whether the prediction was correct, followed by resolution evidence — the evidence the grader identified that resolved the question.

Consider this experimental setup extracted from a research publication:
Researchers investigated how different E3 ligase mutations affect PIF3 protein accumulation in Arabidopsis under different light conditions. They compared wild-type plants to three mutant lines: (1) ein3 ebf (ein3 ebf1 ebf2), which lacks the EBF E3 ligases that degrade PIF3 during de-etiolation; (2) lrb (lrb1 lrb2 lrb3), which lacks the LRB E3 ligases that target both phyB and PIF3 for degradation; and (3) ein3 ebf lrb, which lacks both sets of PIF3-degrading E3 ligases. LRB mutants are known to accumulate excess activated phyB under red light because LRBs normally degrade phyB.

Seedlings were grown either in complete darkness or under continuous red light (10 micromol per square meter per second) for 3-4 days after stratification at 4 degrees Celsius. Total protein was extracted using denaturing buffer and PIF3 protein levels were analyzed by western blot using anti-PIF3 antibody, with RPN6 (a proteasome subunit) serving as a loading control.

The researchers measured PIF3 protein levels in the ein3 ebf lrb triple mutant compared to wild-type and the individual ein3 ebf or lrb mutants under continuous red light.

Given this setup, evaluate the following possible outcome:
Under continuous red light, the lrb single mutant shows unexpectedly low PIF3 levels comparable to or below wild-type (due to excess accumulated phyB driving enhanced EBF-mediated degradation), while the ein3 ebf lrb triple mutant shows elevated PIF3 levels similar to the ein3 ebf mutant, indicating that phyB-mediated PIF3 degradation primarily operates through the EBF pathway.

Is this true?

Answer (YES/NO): NO